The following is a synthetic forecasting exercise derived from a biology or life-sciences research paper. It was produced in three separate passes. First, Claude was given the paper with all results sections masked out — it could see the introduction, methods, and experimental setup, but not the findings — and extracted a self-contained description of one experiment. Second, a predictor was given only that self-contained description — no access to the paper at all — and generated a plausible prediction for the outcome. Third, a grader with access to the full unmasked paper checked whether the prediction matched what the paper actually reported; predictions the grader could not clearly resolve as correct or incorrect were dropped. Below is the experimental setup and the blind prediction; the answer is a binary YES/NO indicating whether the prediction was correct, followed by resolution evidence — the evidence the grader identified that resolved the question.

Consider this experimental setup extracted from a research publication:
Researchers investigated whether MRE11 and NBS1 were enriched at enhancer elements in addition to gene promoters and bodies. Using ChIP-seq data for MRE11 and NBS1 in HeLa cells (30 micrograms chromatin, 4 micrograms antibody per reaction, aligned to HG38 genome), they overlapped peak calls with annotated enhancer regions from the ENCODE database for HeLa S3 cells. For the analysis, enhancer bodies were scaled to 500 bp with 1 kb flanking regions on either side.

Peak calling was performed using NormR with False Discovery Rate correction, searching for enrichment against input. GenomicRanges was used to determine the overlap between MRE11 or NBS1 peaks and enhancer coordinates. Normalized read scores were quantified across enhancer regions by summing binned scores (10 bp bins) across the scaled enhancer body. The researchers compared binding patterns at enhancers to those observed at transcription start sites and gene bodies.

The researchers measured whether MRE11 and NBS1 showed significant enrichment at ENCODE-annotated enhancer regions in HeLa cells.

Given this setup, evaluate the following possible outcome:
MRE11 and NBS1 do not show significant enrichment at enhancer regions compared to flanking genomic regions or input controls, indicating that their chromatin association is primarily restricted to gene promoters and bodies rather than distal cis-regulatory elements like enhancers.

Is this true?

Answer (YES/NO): NO